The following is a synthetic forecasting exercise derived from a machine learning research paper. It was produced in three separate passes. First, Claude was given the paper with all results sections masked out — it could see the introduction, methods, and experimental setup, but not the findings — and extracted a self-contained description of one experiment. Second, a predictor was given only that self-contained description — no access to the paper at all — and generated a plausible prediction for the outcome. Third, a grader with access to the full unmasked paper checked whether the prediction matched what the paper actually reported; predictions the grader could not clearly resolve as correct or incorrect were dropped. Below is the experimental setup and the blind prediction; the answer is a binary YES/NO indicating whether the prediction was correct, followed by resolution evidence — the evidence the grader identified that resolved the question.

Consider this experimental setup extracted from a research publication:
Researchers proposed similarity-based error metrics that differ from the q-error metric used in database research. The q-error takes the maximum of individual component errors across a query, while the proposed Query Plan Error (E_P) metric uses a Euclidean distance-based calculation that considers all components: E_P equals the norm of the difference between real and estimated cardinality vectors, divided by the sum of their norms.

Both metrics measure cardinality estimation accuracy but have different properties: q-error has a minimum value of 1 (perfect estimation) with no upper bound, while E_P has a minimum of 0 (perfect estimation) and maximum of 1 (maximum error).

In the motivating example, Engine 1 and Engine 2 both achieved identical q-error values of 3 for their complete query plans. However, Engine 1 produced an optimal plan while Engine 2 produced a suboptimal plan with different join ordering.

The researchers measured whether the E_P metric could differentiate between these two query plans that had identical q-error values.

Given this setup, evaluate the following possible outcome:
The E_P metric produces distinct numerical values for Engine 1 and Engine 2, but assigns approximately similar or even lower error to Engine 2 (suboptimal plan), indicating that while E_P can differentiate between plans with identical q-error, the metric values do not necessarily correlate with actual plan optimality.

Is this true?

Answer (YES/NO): NO